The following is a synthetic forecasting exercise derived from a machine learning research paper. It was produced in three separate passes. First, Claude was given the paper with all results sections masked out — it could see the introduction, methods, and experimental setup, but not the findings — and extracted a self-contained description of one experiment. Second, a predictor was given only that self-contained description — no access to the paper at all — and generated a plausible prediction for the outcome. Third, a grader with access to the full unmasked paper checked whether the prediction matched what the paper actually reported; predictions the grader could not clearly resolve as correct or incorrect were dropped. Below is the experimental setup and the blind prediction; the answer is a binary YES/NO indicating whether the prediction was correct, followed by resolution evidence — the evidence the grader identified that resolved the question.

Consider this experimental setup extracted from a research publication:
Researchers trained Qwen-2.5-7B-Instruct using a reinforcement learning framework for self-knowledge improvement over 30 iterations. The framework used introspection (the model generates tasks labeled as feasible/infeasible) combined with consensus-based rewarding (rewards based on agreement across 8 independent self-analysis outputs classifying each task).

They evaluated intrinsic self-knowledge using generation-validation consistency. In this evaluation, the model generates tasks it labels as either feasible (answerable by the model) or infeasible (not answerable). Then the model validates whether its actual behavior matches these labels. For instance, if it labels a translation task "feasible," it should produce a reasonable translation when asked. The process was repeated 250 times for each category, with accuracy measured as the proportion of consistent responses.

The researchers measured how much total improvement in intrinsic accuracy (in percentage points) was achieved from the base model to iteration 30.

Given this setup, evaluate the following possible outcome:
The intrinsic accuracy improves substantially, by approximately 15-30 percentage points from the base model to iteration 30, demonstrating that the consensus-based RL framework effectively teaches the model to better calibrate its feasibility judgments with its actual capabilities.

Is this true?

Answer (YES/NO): NO